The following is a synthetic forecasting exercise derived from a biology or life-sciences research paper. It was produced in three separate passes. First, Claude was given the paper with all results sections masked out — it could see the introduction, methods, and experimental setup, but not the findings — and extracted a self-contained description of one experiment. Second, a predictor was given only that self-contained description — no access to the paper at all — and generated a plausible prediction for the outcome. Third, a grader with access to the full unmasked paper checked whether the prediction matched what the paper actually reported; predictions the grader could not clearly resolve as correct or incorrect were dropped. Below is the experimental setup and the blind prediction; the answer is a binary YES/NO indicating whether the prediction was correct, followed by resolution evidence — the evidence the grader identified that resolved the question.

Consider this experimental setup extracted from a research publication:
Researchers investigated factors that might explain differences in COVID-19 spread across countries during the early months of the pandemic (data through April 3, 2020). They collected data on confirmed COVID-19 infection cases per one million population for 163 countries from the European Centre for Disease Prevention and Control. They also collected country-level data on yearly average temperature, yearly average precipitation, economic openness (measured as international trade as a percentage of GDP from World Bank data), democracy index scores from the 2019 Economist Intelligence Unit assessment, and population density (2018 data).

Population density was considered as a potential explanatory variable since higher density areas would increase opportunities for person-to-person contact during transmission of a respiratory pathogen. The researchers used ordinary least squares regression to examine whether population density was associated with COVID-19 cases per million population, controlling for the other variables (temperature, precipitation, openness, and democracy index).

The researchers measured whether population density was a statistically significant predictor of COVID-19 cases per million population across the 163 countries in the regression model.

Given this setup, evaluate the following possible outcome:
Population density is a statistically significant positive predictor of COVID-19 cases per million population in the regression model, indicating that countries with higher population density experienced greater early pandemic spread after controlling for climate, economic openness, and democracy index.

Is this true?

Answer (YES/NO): NO